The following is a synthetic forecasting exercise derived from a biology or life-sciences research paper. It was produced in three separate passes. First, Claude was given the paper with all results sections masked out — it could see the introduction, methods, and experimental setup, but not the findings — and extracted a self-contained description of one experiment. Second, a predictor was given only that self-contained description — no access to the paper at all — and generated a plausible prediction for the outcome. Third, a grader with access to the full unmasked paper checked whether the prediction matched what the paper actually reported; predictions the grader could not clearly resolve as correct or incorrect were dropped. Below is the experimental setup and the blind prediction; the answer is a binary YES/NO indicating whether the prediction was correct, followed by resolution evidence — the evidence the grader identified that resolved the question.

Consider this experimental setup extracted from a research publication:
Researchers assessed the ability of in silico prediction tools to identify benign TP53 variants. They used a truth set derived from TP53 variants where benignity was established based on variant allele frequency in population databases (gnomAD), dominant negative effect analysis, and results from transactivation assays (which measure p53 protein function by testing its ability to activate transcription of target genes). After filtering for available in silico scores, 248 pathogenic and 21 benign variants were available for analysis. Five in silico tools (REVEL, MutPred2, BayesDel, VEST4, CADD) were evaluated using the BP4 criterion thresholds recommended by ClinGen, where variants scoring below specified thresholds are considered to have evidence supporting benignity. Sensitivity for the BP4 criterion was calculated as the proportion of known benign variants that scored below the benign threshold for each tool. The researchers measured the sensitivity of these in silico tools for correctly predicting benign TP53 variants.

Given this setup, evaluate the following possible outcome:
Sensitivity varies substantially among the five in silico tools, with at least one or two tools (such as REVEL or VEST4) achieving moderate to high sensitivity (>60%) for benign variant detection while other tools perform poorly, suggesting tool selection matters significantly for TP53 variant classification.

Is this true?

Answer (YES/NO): NO